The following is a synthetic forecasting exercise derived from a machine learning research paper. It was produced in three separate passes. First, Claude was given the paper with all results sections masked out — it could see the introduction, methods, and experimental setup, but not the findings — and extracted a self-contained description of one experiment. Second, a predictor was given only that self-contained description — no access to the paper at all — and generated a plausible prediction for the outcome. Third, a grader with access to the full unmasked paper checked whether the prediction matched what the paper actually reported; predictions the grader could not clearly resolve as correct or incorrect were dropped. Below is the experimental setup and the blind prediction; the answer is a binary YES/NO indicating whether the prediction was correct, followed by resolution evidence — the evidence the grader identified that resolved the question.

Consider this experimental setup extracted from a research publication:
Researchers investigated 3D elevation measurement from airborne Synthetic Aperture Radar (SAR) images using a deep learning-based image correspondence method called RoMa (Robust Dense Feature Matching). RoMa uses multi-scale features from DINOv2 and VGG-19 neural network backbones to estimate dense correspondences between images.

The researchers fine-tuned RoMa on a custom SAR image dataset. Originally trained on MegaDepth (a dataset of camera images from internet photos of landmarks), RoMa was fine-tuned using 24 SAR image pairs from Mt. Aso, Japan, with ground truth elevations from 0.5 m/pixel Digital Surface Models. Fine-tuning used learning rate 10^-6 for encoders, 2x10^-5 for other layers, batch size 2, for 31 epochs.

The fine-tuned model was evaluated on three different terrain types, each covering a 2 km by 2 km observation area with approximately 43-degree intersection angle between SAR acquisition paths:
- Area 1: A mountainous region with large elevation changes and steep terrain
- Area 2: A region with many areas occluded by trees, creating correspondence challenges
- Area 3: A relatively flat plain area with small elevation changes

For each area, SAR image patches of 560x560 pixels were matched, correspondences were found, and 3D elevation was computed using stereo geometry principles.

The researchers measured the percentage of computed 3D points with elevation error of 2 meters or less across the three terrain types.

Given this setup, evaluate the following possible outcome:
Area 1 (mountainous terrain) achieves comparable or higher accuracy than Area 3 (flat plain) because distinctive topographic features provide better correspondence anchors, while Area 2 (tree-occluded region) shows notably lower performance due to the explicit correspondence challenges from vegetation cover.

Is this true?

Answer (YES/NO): NO